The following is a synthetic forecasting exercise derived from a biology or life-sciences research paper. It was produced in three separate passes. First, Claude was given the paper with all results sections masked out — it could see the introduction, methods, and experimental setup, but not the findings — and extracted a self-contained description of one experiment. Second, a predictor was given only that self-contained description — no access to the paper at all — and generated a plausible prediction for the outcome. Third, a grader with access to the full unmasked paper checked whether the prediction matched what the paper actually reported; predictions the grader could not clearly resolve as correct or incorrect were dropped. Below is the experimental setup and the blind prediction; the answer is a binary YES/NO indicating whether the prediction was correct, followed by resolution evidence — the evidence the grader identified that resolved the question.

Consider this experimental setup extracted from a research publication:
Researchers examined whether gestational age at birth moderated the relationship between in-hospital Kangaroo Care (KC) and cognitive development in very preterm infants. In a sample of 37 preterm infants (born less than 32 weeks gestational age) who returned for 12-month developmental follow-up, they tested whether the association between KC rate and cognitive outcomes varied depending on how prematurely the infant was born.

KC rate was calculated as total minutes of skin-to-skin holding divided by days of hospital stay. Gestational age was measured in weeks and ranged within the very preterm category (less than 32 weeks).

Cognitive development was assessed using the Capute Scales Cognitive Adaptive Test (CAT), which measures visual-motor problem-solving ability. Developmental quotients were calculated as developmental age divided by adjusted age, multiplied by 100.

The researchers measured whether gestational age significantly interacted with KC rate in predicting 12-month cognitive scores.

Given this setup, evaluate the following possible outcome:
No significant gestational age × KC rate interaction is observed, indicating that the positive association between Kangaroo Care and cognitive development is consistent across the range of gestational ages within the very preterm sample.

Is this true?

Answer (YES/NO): YES